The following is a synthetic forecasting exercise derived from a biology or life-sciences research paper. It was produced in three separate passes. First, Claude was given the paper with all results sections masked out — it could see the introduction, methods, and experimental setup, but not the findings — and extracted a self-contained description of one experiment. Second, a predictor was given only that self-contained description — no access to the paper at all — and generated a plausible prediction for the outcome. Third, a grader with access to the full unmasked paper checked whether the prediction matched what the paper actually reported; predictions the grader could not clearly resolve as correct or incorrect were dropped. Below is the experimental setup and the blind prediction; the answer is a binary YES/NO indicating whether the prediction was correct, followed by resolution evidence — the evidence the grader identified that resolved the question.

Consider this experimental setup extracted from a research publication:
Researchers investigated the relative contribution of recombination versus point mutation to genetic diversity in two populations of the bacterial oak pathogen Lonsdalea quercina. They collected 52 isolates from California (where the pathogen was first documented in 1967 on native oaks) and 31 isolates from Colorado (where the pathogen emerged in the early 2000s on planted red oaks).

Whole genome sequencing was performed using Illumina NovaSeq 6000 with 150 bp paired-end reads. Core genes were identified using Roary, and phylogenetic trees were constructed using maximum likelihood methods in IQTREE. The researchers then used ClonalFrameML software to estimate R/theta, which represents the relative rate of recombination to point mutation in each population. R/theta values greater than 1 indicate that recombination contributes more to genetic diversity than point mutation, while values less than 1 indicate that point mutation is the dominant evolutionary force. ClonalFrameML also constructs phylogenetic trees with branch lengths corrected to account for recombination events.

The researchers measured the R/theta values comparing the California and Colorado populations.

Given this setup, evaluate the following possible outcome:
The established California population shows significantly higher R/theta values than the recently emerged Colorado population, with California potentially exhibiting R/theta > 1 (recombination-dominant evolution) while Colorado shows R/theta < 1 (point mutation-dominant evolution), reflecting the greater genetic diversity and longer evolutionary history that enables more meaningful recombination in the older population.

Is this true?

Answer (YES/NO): NO